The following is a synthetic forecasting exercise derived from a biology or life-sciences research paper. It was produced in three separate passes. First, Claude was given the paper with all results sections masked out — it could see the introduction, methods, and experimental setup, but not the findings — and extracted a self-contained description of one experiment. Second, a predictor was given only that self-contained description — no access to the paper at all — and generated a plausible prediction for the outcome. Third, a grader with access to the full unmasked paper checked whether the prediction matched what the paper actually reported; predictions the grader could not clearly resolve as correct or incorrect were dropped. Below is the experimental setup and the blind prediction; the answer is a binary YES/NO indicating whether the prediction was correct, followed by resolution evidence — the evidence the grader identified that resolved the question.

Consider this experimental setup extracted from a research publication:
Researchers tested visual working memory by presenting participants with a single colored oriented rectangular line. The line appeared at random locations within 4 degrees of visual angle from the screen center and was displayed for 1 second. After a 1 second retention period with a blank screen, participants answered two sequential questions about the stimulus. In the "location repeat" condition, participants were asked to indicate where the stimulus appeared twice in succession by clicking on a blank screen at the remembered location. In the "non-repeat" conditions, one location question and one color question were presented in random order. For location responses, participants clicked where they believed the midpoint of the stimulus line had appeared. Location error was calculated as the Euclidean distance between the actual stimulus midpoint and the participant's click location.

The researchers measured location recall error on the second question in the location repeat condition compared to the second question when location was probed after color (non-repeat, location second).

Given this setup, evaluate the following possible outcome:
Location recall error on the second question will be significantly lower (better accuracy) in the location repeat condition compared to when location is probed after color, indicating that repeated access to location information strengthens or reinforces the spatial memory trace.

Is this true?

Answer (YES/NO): NO